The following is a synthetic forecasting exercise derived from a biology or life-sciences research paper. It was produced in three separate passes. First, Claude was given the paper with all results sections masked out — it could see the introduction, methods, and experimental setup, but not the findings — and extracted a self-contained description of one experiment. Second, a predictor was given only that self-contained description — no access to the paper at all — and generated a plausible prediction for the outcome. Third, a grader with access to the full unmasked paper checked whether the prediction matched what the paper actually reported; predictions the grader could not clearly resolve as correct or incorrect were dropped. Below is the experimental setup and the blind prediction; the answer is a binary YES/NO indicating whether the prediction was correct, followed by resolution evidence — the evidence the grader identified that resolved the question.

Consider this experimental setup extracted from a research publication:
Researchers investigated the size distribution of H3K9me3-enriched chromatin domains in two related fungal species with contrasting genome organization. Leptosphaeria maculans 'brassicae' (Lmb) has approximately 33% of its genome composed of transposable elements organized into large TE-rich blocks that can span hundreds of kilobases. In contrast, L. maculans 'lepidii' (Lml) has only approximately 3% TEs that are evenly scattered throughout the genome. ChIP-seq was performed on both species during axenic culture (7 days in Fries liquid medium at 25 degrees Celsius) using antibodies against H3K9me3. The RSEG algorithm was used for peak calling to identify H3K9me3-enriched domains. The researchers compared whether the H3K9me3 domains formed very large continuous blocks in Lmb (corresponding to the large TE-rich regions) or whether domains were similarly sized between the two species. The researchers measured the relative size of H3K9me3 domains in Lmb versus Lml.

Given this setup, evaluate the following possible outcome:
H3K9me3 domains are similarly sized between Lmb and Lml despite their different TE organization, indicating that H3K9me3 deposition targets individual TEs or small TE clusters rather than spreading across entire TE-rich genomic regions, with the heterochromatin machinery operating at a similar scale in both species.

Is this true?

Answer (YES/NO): NO